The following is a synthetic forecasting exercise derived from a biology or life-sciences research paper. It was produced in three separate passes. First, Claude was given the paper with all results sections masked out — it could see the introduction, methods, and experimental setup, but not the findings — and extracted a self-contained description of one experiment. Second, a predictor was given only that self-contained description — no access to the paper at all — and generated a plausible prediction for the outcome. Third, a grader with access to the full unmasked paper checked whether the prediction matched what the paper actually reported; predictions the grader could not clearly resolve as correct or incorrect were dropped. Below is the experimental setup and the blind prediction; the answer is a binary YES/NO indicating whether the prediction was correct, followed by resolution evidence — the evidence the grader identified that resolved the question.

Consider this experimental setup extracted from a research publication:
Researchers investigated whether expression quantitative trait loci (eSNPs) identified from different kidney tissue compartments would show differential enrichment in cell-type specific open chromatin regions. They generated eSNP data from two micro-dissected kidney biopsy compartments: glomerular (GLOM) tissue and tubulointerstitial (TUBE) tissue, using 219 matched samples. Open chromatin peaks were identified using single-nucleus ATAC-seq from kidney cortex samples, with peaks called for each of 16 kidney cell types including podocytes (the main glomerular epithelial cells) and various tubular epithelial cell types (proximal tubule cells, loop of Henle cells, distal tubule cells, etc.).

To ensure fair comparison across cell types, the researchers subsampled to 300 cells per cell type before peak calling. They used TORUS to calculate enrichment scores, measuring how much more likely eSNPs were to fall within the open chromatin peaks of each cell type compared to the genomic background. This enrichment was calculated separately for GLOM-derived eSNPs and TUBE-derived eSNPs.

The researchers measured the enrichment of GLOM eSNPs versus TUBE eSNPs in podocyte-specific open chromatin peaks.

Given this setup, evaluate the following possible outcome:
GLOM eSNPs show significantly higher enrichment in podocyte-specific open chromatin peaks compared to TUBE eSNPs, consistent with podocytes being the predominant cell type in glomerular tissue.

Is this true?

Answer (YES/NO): YES